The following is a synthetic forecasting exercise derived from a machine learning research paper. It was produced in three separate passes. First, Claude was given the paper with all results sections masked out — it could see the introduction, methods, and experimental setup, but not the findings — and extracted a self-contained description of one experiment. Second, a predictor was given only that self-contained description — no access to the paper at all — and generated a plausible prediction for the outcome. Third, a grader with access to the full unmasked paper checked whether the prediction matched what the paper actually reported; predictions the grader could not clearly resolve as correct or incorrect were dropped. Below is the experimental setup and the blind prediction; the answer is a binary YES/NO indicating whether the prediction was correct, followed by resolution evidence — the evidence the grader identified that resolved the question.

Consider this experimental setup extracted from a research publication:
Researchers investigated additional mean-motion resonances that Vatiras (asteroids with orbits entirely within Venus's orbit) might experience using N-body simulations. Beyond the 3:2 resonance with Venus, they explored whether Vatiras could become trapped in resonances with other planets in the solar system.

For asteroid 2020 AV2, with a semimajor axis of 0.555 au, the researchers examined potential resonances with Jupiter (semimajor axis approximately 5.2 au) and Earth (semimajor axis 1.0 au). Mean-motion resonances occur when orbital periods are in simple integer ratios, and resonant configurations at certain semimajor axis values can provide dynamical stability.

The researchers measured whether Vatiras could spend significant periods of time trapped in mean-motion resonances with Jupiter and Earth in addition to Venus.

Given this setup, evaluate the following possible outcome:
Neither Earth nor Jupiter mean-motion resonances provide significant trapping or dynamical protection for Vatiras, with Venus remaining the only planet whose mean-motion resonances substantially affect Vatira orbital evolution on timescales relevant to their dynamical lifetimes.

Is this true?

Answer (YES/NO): NO